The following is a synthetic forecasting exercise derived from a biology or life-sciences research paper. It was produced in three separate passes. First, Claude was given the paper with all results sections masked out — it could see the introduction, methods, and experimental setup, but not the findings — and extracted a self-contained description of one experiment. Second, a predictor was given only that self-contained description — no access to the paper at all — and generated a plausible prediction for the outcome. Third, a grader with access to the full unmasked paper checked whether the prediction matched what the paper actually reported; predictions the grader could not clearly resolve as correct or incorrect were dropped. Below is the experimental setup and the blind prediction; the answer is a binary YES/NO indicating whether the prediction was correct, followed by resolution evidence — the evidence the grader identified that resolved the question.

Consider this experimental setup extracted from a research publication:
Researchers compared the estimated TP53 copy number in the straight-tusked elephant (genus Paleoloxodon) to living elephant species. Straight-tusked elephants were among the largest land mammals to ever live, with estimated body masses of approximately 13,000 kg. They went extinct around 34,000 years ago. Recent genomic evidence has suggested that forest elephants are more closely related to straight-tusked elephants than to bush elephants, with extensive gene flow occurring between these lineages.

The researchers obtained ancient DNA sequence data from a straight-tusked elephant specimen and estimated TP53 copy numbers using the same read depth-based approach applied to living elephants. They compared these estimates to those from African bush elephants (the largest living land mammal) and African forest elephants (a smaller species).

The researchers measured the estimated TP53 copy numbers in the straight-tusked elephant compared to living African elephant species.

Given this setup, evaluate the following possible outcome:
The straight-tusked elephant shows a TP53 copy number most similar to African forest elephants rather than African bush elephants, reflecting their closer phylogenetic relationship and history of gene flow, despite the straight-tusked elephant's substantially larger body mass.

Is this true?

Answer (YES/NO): YES